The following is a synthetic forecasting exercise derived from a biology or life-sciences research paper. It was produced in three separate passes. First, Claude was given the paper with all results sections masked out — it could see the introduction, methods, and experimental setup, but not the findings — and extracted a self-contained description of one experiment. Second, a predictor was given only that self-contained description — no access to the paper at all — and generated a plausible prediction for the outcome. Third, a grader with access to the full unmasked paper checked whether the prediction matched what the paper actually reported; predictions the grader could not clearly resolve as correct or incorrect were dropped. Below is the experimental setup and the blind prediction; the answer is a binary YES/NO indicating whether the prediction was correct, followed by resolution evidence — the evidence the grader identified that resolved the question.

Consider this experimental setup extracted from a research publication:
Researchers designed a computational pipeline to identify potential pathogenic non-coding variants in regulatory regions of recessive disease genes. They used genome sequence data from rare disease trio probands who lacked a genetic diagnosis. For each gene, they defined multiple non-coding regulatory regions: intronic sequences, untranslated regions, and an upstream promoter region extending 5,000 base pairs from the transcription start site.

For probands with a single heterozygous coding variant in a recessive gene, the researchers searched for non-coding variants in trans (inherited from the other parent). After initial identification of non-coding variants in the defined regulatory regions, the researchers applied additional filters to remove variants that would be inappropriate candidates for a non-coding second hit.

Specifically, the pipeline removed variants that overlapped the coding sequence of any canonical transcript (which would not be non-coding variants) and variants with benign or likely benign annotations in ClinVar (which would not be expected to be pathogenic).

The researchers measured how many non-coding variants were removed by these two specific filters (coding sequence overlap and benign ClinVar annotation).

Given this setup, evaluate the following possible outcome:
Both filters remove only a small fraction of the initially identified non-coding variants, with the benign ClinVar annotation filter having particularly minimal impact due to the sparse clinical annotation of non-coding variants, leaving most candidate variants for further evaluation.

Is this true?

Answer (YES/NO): YES